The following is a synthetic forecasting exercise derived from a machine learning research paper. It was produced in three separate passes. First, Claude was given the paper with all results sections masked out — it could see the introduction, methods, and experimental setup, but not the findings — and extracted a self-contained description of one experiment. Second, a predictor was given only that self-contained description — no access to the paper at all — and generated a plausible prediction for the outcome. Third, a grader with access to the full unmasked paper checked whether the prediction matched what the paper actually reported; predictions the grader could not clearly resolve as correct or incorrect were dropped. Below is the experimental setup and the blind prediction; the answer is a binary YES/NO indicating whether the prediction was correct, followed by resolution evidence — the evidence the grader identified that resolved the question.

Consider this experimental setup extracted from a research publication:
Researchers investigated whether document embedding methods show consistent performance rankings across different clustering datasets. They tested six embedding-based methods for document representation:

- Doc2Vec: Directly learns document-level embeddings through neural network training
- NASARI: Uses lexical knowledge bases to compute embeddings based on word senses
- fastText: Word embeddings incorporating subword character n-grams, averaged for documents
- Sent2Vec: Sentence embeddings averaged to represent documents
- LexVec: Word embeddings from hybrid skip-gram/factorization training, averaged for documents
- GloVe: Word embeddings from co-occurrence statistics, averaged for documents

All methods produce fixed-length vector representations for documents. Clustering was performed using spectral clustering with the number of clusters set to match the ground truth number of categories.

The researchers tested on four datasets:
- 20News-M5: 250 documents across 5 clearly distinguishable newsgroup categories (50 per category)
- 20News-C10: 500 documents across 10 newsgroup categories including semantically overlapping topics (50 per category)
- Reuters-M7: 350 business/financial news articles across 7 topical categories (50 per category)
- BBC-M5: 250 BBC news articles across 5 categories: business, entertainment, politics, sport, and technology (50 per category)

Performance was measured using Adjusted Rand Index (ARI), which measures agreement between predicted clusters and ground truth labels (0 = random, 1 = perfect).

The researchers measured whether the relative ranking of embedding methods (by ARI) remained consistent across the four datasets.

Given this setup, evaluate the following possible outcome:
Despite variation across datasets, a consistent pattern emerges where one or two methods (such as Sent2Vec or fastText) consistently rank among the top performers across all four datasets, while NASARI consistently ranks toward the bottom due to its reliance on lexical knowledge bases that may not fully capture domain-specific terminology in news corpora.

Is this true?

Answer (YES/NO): NO